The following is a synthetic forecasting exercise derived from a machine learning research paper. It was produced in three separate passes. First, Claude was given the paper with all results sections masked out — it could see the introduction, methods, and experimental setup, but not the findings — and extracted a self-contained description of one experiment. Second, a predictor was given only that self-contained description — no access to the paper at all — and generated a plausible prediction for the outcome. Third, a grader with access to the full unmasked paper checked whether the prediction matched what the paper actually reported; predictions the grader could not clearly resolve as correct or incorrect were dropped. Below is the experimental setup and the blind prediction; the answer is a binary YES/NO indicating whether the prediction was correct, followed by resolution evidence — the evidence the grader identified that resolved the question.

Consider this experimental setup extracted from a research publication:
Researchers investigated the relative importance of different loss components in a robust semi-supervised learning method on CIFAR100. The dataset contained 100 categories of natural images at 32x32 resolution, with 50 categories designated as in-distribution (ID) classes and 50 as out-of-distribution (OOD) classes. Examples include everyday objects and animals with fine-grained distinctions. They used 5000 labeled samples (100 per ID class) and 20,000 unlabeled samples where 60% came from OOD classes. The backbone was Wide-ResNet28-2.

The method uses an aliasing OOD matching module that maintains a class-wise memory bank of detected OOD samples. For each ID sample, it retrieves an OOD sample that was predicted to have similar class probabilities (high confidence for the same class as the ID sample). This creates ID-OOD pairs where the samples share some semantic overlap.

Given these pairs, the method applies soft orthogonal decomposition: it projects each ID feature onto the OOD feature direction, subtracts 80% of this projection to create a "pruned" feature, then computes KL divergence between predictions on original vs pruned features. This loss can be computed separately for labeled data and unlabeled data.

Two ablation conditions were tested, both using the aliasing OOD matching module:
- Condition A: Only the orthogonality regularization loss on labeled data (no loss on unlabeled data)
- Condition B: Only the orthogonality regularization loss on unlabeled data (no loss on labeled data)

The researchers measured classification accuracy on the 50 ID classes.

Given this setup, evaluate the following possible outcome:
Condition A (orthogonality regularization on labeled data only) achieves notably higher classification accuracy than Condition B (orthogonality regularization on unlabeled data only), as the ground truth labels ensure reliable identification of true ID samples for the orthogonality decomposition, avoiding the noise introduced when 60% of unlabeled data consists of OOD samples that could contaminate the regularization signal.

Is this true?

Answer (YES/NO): NO